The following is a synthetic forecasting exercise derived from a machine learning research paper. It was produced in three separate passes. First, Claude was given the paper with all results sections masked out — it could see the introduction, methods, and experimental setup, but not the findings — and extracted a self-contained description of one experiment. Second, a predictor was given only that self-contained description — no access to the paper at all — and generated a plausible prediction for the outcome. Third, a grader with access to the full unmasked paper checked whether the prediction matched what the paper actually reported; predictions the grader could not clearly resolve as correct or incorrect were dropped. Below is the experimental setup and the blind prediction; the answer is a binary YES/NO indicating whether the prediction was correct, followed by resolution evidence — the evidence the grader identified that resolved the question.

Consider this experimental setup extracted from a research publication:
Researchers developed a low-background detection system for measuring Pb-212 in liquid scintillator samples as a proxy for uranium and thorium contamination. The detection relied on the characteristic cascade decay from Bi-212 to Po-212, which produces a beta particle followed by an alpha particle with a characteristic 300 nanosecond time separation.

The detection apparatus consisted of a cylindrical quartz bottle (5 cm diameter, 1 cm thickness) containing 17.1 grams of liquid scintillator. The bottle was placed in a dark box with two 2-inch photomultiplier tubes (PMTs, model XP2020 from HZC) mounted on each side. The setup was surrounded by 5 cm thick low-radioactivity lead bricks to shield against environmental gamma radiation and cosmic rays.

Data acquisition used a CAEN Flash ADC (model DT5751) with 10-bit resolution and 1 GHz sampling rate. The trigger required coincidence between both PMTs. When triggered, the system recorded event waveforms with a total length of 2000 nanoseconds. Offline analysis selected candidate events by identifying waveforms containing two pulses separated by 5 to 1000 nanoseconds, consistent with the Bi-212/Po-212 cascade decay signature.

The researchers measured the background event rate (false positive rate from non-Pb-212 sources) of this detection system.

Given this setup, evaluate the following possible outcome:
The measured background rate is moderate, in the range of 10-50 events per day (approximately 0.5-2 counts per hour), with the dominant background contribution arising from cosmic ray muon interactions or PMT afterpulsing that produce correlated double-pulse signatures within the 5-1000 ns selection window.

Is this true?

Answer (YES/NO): NO